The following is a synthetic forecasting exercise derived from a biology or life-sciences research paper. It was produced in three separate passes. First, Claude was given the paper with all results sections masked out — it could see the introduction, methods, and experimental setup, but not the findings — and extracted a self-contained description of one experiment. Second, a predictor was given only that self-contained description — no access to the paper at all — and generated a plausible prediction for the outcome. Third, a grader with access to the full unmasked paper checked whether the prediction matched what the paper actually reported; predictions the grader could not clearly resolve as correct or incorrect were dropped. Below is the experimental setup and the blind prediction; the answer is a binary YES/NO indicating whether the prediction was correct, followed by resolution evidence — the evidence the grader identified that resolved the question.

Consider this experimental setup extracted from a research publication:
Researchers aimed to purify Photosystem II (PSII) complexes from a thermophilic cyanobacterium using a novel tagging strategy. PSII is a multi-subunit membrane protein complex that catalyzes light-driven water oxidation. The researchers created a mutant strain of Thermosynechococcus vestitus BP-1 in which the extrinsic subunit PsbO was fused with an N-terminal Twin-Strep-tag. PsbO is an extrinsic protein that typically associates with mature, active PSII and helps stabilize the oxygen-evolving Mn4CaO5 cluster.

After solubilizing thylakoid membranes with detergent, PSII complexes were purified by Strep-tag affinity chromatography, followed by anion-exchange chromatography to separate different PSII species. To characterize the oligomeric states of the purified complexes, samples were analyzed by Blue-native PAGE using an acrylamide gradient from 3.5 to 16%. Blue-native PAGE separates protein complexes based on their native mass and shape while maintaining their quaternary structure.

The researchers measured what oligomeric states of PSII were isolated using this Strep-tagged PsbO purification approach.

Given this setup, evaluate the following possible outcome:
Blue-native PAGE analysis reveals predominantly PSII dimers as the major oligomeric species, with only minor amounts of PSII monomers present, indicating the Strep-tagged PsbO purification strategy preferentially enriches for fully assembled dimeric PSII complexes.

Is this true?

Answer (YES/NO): YES